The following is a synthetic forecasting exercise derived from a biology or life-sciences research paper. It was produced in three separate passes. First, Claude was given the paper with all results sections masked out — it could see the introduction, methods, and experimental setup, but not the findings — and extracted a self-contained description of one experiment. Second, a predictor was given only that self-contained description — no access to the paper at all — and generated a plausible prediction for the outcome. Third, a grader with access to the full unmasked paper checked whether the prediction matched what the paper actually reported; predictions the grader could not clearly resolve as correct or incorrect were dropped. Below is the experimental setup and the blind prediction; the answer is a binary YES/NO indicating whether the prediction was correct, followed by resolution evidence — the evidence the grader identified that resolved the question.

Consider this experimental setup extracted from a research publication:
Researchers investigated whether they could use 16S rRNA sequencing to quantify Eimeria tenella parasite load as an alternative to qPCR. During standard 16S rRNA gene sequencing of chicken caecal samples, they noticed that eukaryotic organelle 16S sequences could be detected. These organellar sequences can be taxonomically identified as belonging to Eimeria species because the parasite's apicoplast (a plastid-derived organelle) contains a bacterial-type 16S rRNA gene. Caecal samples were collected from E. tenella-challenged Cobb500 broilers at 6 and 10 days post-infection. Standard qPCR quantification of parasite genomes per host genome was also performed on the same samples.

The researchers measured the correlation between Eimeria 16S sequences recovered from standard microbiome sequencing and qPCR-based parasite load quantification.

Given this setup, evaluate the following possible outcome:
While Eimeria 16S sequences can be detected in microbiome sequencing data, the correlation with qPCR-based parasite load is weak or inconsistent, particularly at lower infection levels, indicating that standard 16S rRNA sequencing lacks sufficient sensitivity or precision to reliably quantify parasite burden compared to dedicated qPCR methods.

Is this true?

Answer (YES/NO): NO